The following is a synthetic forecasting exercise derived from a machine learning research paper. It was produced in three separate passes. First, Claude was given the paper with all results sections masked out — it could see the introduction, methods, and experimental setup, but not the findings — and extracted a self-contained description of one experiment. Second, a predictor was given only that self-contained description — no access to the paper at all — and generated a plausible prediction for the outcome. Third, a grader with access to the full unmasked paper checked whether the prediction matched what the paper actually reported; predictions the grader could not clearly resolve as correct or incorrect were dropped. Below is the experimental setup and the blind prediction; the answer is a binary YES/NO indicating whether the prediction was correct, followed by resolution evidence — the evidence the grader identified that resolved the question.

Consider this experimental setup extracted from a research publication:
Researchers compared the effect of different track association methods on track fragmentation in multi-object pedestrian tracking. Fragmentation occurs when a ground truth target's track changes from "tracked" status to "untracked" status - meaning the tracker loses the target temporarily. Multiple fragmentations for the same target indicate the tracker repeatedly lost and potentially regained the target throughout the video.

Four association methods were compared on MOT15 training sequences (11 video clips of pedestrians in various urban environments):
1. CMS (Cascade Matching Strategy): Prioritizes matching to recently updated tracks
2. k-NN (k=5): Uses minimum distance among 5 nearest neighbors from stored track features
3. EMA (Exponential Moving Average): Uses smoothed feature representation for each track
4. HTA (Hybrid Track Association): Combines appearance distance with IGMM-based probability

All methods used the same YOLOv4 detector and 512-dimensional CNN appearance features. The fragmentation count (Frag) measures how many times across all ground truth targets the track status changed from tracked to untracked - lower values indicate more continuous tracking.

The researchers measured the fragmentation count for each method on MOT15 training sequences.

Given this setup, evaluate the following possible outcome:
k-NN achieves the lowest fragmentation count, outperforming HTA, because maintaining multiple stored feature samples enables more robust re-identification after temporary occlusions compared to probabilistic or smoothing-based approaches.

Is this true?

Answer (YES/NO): YES